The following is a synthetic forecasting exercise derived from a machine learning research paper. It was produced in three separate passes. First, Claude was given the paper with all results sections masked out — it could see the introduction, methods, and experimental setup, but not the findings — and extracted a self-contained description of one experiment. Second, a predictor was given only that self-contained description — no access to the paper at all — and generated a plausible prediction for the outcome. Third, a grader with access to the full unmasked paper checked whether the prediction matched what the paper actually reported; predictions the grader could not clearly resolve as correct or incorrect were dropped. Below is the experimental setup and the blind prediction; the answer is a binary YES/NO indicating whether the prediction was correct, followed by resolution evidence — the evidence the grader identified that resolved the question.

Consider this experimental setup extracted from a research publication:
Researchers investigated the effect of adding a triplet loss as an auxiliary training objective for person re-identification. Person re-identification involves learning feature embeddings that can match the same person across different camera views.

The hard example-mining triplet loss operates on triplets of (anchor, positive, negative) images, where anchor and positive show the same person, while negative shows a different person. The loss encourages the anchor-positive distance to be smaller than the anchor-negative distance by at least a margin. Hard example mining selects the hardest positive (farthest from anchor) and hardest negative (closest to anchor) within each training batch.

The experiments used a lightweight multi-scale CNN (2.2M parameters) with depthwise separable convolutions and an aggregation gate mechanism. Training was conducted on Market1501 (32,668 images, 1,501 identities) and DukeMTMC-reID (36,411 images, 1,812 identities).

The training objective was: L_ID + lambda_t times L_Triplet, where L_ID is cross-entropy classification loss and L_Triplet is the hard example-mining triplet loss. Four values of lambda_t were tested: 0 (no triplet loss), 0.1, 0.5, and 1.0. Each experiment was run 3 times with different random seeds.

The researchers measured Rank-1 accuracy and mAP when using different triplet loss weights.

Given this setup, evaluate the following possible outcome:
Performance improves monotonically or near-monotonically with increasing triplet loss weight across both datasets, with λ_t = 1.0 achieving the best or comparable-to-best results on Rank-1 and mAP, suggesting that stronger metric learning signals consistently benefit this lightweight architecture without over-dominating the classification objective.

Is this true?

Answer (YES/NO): NO